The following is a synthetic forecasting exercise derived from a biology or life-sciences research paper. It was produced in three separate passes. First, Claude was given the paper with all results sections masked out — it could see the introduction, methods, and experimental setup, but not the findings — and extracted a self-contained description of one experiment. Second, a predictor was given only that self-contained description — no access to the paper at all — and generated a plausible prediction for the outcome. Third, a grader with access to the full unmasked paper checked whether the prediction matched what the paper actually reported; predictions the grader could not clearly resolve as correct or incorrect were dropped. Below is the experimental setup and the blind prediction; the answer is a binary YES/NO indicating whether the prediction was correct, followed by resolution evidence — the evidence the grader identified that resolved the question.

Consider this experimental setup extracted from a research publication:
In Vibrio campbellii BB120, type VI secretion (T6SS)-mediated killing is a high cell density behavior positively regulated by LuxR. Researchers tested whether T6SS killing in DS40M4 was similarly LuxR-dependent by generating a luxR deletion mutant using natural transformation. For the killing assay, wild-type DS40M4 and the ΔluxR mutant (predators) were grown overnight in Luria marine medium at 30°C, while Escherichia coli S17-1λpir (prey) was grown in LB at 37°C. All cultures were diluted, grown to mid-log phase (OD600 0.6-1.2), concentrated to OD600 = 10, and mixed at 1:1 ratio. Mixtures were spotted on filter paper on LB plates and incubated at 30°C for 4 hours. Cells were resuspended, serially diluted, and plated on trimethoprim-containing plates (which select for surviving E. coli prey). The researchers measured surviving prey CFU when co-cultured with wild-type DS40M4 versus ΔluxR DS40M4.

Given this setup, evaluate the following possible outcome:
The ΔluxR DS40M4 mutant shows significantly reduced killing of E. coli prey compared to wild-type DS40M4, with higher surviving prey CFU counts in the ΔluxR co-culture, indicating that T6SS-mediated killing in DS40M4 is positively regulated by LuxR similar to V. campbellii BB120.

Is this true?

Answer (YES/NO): NO